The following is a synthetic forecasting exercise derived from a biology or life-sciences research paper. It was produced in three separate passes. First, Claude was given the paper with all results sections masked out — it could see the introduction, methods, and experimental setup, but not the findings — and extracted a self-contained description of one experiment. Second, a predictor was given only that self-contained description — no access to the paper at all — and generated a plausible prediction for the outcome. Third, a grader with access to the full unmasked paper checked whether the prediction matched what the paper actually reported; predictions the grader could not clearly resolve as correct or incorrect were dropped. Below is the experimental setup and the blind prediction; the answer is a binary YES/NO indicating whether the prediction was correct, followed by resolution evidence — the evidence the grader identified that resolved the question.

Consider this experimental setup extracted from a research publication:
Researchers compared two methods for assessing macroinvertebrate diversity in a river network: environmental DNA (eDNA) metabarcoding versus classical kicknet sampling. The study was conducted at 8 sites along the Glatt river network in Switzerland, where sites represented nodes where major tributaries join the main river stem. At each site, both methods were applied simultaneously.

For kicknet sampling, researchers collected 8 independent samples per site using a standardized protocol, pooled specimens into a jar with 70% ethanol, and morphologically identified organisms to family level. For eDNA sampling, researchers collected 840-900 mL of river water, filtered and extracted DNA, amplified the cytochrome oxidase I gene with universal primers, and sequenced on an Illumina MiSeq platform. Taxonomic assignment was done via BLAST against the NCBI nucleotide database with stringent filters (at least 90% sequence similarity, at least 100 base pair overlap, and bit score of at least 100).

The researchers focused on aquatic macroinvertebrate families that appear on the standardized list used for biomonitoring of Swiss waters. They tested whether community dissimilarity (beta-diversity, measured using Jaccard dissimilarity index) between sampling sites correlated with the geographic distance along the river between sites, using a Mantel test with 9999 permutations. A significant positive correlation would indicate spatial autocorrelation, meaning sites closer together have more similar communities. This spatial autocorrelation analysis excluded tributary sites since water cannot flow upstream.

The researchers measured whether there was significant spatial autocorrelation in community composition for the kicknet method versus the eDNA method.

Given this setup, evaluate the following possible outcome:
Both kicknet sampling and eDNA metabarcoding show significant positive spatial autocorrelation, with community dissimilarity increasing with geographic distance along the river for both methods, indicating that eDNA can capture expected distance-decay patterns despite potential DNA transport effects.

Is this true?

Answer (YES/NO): NO